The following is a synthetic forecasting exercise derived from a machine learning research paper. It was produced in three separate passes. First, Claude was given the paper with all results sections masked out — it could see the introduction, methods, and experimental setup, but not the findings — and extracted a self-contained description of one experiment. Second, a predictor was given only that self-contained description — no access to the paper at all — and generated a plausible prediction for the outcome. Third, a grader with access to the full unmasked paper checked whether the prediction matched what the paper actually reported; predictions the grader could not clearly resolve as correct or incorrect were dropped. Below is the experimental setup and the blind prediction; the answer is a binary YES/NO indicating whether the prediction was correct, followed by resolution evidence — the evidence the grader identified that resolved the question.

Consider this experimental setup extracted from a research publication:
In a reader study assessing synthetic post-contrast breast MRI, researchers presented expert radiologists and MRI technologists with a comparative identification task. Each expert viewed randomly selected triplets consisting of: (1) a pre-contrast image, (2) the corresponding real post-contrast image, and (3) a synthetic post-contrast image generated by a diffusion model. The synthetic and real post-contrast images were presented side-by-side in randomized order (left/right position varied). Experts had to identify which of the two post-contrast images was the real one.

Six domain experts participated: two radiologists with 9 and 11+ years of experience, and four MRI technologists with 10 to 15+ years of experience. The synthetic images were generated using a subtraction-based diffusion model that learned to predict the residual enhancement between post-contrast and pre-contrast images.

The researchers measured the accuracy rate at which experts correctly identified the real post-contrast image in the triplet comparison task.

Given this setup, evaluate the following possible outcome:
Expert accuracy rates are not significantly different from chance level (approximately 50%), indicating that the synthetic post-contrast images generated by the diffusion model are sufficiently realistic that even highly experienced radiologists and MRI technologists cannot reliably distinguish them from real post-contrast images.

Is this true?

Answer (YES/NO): NO